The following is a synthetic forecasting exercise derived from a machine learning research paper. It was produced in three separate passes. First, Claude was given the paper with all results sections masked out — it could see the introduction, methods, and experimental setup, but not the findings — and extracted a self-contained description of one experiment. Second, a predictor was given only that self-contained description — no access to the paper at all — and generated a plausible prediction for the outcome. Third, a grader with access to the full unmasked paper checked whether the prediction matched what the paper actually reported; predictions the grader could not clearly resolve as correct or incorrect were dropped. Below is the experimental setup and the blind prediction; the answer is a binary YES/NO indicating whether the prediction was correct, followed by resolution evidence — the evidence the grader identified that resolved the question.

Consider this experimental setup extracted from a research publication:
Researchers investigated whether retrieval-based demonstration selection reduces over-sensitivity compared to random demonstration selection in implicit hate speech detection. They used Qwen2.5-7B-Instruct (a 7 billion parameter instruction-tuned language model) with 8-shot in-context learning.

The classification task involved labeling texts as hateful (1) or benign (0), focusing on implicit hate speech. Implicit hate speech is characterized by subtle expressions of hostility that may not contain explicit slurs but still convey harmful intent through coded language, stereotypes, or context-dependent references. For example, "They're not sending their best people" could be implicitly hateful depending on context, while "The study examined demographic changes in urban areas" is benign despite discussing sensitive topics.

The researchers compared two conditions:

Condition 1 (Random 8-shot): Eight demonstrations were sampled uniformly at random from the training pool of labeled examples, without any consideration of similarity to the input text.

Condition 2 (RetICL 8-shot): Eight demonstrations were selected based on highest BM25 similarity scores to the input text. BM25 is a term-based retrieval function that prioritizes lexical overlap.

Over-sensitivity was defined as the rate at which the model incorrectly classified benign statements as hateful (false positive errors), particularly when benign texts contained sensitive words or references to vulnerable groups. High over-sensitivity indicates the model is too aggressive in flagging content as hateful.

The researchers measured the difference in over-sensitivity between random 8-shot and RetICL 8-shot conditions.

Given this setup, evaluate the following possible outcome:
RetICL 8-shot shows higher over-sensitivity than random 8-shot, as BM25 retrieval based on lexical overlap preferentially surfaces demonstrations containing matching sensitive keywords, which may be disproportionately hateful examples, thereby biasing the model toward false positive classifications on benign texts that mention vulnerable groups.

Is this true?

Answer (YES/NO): NO